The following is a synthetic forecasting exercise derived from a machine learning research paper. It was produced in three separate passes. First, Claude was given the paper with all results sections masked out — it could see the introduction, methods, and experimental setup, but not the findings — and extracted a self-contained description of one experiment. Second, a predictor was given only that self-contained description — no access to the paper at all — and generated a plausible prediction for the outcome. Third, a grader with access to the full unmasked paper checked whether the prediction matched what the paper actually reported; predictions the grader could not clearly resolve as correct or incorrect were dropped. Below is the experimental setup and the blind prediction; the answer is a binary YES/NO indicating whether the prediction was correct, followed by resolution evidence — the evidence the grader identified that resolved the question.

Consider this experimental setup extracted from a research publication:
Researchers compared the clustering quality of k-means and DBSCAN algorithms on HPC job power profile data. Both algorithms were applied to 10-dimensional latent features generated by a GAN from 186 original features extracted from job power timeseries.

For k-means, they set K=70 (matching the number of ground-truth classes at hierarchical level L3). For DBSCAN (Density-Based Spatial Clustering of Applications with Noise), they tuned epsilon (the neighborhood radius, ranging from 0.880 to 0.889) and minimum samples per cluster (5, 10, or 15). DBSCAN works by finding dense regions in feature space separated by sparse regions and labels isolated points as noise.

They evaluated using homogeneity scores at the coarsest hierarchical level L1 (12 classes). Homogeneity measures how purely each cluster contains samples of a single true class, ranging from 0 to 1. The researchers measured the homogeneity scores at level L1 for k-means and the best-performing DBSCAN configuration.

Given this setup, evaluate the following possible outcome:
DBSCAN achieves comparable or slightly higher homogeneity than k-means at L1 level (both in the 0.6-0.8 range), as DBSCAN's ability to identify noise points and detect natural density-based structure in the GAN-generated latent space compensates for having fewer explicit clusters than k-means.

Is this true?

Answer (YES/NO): NO